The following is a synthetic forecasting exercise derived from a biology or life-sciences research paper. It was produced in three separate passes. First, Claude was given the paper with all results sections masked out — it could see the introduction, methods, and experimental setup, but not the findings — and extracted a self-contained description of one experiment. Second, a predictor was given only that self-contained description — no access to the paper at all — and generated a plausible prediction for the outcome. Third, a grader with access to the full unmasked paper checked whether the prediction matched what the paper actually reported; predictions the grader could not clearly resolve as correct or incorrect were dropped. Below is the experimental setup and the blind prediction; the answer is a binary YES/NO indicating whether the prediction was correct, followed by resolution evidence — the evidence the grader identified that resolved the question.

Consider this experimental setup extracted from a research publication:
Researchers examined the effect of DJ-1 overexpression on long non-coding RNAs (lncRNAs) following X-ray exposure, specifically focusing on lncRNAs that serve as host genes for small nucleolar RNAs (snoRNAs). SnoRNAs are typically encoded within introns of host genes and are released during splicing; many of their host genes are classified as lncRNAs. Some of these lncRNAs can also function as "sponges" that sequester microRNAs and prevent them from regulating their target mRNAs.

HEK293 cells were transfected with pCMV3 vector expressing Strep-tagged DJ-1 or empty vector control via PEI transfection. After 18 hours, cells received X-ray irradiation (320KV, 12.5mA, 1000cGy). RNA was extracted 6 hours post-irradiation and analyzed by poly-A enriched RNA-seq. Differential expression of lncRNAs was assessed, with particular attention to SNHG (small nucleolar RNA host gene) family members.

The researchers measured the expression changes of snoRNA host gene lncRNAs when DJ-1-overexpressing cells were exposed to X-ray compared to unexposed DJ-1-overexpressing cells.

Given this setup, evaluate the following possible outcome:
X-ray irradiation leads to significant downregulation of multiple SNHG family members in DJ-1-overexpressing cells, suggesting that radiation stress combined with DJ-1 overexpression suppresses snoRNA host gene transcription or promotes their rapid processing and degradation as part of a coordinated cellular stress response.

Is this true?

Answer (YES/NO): YES